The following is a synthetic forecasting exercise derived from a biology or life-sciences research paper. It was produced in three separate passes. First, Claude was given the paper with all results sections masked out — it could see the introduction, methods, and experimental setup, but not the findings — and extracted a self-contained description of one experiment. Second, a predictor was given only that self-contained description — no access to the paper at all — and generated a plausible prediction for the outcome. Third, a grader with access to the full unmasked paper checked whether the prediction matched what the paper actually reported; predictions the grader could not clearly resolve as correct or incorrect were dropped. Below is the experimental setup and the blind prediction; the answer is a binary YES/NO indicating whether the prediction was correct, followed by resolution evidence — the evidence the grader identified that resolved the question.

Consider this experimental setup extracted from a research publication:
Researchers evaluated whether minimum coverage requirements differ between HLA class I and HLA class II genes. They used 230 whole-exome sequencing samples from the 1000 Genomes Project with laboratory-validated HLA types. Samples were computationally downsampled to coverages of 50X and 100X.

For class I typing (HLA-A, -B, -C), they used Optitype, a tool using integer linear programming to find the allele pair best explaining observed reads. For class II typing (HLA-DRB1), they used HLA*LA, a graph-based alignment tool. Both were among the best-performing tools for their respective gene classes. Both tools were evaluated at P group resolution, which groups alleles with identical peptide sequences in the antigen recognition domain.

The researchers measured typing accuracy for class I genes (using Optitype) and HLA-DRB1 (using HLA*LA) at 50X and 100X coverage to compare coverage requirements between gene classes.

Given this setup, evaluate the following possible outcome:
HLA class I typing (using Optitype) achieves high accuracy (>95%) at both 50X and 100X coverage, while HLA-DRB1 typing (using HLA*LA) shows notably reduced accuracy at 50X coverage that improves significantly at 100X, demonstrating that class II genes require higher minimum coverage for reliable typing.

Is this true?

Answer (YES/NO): NO